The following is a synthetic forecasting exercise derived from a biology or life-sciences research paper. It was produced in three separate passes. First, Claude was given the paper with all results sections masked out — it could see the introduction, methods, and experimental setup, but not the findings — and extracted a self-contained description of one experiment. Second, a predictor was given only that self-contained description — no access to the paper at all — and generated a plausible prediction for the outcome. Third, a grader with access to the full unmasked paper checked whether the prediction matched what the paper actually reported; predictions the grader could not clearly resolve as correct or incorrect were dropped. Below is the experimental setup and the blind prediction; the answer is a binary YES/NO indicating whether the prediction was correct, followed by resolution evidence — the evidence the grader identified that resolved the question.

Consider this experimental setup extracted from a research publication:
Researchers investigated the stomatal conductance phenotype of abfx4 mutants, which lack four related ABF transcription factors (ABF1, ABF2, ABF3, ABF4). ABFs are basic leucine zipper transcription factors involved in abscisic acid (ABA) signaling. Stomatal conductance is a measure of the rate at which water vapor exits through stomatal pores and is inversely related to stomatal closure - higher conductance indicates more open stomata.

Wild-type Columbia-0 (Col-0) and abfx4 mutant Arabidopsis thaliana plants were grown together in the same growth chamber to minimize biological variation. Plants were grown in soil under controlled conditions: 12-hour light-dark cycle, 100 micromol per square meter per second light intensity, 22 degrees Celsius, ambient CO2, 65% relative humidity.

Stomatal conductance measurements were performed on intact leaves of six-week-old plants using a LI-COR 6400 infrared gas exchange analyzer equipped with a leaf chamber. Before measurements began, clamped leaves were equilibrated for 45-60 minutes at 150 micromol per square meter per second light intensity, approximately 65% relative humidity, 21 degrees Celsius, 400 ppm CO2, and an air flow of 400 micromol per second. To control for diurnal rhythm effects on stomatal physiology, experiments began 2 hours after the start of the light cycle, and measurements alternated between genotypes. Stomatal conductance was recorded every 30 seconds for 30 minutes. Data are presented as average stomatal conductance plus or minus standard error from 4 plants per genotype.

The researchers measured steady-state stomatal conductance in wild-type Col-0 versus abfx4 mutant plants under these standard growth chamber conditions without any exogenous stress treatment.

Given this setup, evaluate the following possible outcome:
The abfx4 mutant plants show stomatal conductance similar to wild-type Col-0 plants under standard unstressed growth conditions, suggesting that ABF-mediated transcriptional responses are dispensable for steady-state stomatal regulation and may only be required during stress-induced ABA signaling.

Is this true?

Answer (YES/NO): NO